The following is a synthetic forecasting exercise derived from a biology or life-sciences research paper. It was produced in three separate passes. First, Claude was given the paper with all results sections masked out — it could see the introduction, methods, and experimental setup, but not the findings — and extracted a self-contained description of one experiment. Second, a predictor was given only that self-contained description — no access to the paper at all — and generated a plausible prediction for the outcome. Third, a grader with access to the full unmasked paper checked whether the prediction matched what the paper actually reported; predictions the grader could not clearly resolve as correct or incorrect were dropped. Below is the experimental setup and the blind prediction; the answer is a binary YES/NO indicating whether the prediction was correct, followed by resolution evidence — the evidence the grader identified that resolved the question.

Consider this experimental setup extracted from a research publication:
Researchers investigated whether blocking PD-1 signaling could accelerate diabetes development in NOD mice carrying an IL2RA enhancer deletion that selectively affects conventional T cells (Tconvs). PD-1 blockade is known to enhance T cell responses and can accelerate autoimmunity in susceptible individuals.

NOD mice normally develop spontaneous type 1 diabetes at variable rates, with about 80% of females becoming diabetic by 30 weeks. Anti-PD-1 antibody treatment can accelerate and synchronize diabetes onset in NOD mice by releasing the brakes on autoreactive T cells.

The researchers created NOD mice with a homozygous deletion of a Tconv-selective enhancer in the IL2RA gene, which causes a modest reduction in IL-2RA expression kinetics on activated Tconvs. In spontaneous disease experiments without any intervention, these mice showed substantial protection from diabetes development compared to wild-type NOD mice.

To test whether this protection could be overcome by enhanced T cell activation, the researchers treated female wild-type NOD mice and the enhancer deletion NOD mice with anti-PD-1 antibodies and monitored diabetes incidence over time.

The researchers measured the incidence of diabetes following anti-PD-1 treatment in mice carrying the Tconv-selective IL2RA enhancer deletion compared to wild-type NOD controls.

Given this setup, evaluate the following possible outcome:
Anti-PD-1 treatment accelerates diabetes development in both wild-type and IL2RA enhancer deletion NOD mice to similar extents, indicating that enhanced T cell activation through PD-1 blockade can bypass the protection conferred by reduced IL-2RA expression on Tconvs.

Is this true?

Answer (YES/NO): NO